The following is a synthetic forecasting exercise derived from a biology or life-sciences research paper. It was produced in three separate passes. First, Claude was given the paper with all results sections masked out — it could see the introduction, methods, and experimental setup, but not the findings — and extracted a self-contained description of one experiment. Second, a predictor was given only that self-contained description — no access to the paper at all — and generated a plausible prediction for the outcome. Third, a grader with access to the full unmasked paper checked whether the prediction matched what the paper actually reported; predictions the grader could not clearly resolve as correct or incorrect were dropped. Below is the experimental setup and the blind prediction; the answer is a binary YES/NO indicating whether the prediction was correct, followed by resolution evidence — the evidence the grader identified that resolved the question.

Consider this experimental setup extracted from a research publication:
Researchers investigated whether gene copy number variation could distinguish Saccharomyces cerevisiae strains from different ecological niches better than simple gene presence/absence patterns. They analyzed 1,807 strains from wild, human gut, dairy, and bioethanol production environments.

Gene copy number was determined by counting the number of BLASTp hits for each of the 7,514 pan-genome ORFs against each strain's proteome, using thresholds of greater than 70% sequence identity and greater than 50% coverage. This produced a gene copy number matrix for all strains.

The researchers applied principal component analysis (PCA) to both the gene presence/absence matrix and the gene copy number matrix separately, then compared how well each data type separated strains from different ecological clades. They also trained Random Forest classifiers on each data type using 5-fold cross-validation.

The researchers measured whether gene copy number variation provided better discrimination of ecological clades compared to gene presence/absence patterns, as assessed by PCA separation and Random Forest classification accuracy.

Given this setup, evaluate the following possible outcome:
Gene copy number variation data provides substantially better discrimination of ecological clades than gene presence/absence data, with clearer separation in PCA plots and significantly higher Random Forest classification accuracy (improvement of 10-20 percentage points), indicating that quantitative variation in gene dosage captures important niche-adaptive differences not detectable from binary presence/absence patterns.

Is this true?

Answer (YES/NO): NO